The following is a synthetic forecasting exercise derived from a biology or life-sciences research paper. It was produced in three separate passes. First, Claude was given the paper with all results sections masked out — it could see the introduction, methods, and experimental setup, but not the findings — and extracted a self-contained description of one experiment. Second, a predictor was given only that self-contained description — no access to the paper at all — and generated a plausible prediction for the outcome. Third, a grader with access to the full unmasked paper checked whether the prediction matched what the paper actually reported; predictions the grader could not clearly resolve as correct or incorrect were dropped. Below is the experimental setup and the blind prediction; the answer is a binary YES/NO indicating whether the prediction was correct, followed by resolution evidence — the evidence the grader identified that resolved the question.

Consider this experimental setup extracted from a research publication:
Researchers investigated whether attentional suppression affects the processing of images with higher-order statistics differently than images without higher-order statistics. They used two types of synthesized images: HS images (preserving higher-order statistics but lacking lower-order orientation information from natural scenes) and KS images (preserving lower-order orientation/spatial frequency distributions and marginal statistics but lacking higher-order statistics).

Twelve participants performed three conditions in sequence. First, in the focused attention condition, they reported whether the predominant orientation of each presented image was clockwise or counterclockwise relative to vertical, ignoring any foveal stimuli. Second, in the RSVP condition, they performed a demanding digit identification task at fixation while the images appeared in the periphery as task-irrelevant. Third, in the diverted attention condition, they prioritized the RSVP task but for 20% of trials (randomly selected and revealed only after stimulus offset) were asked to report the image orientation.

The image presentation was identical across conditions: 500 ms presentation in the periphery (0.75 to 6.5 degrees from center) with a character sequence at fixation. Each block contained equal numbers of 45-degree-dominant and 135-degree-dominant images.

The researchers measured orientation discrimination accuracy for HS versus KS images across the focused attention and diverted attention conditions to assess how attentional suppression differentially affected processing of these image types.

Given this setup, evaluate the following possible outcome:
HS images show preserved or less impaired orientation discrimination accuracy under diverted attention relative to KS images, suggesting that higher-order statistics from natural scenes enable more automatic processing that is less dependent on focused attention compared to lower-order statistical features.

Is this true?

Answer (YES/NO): YES